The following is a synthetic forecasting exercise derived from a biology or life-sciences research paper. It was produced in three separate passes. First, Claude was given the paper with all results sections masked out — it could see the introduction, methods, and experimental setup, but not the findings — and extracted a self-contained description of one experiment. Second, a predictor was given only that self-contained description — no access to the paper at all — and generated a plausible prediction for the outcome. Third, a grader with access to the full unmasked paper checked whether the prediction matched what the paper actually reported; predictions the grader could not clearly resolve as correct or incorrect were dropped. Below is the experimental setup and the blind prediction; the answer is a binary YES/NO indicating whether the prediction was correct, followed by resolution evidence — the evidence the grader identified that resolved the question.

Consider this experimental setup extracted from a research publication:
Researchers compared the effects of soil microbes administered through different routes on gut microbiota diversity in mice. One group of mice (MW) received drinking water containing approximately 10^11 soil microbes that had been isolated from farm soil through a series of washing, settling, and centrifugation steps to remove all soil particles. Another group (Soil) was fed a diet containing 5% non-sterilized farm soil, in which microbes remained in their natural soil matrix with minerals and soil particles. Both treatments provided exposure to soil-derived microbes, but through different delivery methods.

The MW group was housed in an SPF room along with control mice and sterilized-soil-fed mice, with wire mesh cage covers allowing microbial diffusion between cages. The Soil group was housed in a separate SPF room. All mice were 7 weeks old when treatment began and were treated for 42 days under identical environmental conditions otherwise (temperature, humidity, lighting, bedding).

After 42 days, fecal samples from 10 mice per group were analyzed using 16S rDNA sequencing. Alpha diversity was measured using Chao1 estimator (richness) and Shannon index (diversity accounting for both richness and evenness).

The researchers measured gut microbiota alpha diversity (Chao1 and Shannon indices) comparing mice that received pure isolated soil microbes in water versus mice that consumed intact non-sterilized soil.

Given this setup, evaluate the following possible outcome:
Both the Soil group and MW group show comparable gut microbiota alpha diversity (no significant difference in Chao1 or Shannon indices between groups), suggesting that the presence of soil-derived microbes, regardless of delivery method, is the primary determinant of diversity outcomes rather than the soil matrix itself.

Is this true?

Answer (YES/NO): NO